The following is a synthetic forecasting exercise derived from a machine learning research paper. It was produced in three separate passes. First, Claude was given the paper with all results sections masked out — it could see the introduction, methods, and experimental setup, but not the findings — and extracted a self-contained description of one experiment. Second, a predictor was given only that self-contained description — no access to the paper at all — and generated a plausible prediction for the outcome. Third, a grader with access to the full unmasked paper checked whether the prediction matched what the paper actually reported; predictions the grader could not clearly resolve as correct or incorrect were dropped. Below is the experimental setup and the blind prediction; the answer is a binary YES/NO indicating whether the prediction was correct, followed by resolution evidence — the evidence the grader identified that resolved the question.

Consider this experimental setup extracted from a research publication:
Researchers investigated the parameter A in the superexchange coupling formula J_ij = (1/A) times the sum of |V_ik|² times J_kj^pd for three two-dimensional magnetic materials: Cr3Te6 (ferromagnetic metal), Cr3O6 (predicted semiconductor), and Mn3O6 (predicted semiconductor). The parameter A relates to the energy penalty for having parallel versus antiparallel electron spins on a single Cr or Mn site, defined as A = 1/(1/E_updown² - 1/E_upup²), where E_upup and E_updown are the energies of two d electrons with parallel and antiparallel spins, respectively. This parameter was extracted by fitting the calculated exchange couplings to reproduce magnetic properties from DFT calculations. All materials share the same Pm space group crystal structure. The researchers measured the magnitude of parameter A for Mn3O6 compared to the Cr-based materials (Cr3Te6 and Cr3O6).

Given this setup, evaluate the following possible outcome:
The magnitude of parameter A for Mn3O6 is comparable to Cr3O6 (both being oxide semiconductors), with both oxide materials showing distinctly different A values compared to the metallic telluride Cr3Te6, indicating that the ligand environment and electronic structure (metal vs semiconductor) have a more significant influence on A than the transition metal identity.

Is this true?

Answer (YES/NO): NO